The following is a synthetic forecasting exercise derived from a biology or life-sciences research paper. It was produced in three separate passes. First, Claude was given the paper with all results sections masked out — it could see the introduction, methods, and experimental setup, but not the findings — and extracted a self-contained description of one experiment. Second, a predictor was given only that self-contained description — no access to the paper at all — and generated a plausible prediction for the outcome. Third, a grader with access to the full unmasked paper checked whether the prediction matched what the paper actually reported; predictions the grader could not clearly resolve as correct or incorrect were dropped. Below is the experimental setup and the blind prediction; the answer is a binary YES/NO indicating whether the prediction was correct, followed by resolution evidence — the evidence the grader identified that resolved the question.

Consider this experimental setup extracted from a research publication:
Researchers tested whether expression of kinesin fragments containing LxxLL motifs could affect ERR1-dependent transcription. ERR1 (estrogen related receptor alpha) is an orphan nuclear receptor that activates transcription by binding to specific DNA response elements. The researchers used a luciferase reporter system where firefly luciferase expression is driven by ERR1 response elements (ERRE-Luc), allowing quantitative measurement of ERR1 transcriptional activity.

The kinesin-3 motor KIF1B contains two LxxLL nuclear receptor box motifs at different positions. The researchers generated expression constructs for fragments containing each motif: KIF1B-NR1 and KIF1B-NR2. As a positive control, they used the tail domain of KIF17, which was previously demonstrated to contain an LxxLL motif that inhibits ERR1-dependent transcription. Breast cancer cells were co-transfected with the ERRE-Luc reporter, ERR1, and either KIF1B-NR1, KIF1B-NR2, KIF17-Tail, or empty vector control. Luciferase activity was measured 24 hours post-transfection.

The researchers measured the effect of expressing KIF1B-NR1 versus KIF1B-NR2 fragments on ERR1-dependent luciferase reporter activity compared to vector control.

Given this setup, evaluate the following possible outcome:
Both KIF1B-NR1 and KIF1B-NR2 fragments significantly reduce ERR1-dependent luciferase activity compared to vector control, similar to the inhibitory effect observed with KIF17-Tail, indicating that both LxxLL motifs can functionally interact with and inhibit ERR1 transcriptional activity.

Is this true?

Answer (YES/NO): NO